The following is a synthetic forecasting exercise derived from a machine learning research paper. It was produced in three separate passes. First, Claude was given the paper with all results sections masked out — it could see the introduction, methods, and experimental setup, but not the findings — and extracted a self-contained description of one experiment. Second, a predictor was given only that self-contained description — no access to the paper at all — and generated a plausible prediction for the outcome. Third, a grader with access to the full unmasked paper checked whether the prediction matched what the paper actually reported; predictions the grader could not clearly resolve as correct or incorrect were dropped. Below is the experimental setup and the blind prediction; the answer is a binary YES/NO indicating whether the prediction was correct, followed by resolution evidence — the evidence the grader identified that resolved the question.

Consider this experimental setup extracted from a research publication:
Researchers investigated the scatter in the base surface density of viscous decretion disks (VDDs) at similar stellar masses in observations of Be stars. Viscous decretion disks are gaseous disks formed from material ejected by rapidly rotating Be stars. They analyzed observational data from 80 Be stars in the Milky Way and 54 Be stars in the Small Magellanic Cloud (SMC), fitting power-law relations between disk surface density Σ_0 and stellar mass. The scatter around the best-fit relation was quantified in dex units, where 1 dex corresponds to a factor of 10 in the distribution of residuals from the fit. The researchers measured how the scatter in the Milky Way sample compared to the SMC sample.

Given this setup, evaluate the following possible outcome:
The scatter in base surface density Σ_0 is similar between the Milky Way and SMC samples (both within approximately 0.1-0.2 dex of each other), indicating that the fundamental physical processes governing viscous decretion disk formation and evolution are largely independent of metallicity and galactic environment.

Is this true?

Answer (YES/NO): NO